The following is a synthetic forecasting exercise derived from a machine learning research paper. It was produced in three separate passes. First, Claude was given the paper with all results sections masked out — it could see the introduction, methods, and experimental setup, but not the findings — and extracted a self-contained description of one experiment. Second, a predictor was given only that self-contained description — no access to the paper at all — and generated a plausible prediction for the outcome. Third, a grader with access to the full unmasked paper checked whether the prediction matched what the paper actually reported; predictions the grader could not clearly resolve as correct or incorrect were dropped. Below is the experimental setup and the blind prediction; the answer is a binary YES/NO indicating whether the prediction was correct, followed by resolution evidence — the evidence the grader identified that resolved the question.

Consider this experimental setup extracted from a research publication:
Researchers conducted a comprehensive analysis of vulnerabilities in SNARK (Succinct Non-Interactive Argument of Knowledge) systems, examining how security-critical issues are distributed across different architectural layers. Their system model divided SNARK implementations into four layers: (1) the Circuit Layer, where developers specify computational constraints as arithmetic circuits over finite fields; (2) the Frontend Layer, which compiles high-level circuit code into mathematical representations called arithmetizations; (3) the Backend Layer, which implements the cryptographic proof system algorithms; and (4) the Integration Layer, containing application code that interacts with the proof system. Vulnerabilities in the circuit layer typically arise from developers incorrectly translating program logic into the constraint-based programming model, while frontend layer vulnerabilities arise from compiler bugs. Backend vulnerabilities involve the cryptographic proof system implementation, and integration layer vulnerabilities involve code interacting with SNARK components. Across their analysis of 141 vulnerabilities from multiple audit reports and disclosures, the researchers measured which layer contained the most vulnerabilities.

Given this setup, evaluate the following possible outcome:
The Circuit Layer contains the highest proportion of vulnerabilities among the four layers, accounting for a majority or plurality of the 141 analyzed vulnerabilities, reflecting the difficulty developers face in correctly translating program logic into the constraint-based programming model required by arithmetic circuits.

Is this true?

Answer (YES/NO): YES